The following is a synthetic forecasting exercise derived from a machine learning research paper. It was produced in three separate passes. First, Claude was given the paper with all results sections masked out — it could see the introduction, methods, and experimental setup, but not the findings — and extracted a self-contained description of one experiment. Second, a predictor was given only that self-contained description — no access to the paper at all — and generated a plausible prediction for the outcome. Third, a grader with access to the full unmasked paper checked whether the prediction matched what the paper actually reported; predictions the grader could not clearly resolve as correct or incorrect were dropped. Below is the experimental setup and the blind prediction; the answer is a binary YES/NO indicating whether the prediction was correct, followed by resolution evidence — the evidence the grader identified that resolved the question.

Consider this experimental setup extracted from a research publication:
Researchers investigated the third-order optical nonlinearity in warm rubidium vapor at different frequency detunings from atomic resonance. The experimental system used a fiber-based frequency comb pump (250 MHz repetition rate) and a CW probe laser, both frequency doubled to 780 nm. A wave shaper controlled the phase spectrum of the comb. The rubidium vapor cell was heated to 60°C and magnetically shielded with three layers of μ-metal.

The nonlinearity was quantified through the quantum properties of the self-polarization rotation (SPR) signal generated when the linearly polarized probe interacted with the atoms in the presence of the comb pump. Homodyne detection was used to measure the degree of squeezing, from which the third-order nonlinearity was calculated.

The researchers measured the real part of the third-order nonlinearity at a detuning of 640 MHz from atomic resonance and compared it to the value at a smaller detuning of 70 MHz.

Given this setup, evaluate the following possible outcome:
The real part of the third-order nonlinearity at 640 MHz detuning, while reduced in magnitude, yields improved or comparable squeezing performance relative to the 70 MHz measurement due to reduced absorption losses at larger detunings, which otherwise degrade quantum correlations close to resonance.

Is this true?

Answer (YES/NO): NO